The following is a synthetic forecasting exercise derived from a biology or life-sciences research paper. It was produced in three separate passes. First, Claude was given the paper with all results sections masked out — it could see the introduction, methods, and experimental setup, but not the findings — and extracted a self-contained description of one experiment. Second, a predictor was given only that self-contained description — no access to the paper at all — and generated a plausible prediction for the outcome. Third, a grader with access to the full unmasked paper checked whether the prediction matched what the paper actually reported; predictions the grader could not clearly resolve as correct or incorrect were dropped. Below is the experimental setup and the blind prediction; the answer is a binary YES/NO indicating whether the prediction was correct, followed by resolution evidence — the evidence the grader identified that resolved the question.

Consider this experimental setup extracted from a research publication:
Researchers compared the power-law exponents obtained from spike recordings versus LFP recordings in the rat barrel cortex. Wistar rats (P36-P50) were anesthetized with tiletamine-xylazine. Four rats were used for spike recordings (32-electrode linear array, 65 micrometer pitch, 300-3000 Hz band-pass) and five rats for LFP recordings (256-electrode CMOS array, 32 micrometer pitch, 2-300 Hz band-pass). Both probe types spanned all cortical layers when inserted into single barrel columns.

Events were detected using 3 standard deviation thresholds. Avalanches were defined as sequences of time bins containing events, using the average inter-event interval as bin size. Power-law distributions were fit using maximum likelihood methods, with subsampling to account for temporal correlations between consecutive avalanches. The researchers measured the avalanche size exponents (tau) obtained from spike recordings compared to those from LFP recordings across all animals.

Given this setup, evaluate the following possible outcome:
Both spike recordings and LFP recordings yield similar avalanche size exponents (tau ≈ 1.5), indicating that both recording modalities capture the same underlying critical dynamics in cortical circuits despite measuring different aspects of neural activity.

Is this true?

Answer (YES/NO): NO